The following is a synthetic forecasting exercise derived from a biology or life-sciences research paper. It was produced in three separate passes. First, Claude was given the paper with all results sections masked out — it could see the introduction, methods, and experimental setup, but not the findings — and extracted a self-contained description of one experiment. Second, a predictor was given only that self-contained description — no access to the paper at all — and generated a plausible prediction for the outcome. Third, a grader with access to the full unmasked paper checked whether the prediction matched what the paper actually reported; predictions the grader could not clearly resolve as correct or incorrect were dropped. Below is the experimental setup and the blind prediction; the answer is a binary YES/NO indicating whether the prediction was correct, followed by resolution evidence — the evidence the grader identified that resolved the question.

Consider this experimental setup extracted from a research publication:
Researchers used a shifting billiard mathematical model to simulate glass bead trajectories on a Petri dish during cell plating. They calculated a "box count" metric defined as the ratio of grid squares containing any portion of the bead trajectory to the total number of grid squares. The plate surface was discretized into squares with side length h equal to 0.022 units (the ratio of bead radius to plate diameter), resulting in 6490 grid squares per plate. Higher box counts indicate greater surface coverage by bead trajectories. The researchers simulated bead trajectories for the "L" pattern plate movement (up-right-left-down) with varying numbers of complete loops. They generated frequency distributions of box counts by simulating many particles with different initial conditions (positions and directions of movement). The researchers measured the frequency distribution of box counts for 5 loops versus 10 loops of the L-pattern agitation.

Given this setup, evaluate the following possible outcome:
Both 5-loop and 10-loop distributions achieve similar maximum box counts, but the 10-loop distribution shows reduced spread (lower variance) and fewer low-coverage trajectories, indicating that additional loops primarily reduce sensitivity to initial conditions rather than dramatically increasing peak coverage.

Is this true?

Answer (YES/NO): NO